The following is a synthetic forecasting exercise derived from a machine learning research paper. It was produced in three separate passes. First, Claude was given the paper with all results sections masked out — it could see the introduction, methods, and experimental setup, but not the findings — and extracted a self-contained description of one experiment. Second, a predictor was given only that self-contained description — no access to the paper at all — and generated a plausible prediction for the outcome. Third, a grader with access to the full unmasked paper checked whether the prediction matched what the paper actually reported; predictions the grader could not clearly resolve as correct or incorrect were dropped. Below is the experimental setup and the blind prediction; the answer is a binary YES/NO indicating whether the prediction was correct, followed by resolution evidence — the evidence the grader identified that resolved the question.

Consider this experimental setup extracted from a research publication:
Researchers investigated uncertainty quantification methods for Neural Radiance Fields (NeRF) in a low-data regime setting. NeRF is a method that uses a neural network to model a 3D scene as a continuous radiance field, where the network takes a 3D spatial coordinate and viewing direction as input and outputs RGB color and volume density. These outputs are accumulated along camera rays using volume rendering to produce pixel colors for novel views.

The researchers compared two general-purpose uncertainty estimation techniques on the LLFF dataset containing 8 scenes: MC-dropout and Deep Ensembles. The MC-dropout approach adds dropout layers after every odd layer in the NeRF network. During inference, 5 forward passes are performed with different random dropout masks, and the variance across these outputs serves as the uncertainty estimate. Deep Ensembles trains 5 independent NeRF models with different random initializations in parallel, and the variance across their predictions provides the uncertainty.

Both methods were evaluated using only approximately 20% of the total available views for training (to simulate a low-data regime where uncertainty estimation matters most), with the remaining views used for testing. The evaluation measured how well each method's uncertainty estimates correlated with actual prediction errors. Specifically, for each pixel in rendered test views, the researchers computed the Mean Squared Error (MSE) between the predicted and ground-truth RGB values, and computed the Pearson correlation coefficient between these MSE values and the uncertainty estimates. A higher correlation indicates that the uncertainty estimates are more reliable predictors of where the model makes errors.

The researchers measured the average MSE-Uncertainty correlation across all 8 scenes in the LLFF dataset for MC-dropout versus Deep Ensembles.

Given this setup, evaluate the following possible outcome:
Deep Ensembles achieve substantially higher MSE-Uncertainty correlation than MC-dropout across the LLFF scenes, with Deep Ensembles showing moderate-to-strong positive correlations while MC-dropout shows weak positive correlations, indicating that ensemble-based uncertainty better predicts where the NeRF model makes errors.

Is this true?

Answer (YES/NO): NO